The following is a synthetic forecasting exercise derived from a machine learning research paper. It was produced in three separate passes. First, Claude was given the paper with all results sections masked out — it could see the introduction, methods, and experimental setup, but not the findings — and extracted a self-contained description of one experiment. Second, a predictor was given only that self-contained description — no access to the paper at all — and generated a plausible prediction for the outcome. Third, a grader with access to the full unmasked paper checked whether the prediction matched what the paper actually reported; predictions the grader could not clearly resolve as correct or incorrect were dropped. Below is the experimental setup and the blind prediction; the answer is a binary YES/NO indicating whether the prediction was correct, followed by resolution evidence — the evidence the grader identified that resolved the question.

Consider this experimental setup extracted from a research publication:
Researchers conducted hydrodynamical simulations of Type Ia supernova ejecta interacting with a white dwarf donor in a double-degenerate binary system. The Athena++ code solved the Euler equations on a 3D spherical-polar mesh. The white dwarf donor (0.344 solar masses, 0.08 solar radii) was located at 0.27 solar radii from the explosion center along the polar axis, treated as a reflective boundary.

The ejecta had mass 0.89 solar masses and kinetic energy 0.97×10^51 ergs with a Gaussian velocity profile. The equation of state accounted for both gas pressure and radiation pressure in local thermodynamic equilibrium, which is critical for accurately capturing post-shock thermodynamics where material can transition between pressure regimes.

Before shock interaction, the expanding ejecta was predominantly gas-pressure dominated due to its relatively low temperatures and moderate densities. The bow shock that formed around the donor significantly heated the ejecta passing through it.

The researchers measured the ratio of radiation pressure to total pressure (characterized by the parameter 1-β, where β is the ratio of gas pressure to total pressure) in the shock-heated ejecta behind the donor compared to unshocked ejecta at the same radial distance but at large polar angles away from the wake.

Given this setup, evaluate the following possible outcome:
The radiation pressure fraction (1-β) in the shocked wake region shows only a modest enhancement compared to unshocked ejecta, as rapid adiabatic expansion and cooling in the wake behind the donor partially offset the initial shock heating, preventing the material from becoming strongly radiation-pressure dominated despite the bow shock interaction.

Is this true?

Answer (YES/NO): NO